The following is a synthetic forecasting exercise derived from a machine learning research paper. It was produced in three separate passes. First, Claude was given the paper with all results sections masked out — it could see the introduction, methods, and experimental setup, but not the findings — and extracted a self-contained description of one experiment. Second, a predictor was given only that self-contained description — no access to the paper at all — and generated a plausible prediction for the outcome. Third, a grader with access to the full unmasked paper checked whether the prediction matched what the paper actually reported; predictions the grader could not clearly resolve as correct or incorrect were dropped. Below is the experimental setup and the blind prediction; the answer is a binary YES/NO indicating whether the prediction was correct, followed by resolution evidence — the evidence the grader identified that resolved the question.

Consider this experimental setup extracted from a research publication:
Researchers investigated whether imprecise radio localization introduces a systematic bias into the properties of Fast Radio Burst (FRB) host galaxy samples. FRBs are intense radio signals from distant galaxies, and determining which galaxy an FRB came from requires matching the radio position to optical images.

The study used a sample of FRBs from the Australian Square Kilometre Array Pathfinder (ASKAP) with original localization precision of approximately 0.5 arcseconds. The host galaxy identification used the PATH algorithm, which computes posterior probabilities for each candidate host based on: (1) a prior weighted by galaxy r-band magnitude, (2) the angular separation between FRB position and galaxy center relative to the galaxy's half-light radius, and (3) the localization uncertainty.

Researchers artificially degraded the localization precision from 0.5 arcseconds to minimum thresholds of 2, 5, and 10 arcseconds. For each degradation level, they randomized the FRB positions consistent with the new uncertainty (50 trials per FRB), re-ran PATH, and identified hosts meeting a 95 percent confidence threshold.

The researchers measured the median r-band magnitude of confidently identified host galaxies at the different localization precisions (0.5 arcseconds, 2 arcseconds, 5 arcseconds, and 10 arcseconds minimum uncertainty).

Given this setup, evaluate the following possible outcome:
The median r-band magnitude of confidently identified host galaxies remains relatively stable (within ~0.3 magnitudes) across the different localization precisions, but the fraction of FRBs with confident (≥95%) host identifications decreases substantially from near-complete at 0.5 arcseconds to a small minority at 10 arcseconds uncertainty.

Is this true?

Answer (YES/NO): NO